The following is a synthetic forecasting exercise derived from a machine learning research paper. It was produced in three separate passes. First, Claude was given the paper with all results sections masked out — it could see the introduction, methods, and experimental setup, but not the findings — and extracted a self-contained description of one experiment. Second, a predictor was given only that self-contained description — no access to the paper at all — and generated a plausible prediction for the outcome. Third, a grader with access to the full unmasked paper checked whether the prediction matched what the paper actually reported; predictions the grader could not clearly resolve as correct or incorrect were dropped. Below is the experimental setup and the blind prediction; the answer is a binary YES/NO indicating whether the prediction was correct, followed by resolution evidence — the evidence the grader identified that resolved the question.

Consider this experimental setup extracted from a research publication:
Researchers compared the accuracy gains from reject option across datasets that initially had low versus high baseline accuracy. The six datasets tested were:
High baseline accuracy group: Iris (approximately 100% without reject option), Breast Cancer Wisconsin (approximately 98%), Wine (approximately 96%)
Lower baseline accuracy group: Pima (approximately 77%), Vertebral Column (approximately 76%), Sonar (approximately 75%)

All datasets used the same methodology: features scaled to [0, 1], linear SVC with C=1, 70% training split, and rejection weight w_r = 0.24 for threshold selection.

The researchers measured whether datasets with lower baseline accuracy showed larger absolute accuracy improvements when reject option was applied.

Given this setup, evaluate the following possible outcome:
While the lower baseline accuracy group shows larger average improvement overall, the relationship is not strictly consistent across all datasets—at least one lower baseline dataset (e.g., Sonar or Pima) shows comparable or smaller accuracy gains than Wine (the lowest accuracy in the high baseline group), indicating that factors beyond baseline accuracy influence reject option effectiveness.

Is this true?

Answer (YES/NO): NO